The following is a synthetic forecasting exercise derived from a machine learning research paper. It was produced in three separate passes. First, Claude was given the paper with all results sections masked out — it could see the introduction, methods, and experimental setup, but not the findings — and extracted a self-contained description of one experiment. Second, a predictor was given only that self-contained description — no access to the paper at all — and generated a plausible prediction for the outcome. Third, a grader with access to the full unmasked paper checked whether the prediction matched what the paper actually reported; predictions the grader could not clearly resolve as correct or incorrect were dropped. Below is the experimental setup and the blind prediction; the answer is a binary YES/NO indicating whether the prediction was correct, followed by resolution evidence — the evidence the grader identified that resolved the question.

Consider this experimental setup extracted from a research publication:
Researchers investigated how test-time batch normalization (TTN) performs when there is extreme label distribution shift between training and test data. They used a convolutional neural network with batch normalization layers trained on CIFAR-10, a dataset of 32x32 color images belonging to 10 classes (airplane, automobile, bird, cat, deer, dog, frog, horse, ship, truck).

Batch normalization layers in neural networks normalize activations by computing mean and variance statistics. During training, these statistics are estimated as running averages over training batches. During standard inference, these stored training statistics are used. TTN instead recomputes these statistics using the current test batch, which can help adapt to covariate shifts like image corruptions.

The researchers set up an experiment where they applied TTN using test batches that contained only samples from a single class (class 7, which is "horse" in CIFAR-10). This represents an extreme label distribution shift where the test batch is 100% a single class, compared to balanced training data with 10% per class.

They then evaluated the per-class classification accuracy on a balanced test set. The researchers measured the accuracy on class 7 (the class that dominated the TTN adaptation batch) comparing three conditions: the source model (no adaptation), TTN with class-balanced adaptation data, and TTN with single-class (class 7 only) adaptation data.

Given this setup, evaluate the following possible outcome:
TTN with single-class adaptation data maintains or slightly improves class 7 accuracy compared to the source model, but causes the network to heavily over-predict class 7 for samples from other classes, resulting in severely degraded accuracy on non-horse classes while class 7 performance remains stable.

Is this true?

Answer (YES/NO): NO